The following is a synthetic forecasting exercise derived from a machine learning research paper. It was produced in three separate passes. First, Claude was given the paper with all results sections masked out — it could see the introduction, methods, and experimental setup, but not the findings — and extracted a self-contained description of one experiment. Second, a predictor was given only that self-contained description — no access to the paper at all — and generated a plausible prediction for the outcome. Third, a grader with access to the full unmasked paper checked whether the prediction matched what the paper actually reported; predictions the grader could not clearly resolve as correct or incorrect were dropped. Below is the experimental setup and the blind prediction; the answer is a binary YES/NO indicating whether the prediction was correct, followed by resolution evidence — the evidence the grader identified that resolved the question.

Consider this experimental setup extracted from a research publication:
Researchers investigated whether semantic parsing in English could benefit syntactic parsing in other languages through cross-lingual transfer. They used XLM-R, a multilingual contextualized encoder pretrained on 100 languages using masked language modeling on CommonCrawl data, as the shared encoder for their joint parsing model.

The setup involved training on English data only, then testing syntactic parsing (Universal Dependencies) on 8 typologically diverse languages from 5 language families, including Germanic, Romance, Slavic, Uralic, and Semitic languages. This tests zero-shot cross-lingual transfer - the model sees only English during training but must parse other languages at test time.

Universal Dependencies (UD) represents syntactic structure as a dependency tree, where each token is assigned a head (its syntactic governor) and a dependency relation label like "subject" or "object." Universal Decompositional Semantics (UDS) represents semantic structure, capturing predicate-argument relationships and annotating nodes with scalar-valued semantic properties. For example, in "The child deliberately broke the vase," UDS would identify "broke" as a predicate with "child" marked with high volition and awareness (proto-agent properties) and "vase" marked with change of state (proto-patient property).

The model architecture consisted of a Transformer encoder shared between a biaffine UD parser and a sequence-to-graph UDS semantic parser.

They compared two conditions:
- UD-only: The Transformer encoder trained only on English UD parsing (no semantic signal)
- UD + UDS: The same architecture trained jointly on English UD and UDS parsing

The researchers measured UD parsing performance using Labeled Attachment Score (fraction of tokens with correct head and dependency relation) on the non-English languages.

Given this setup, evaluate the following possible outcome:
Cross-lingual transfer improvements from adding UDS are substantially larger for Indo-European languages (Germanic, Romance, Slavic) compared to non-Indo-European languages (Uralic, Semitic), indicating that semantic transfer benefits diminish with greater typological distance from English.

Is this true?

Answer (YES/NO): NO